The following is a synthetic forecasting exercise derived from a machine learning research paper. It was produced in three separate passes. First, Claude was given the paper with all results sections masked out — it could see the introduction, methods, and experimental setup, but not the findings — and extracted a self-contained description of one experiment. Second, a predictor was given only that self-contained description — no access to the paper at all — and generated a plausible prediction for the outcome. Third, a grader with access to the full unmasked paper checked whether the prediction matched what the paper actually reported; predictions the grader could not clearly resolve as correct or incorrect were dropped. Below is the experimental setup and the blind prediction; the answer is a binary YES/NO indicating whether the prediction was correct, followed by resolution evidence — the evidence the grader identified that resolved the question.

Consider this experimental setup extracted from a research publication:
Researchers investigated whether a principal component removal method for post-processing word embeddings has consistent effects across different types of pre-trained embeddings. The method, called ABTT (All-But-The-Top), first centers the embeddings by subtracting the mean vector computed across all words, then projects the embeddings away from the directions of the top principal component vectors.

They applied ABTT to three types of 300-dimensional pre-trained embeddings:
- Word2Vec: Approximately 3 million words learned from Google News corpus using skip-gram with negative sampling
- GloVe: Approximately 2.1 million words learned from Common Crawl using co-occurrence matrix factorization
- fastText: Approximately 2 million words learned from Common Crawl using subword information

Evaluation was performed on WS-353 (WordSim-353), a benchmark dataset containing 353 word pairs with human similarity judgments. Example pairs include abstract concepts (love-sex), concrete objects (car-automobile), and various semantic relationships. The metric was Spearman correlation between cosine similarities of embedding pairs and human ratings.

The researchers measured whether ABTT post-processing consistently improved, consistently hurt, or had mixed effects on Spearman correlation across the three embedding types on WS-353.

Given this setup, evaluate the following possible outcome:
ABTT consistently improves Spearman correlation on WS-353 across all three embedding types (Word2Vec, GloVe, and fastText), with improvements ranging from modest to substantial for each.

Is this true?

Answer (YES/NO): NO